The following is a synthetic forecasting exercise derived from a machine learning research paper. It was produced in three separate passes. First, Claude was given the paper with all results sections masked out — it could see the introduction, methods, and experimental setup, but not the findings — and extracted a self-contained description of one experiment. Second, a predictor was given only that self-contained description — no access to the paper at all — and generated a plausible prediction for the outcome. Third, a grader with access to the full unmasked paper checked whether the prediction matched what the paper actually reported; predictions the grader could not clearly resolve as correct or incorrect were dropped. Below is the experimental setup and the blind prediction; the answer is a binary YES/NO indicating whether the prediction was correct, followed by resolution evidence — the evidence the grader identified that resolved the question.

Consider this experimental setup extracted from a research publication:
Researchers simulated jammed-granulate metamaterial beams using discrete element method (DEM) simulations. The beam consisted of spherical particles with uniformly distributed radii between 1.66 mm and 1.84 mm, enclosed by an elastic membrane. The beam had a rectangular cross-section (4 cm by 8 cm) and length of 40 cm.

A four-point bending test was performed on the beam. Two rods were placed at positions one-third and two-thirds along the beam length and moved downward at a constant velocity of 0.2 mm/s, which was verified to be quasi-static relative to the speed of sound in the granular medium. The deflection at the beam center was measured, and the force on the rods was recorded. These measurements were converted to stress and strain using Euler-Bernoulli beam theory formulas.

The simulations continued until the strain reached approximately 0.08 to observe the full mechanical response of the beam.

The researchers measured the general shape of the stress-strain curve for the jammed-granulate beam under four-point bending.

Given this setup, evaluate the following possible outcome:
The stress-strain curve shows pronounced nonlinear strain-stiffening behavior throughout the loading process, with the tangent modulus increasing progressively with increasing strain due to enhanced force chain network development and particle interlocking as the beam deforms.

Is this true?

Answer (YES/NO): NO